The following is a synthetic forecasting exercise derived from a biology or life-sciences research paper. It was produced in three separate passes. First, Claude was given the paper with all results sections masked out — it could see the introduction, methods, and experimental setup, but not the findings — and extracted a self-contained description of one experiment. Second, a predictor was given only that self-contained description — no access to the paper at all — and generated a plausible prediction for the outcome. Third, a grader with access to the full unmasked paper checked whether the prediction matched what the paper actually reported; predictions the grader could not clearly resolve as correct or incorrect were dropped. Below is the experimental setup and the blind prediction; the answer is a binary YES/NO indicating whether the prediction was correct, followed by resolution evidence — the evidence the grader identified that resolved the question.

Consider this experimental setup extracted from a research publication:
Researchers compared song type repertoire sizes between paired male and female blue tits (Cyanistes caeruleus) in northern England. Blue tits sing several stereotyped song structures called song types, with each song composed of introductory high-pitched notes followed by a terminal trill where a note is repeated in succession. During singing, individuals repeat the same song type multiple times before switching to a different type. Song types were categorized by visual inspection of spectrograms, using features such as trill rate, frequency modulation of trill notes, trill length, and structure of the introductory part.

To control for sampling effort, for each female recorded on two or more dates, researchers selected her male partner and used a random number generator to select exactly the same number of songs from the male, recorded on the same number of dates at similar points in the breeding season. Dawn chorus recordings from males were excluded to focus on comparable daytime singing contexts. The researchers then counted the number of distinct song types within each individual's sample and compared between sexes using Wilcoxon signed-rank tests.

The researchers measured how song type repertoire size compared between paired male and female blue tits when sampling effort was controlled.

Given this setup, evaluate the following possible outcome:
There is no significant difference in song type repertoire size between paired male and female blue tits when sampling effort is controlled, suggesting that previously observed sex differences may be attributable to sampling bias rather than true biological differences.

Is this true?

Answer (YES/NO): NO